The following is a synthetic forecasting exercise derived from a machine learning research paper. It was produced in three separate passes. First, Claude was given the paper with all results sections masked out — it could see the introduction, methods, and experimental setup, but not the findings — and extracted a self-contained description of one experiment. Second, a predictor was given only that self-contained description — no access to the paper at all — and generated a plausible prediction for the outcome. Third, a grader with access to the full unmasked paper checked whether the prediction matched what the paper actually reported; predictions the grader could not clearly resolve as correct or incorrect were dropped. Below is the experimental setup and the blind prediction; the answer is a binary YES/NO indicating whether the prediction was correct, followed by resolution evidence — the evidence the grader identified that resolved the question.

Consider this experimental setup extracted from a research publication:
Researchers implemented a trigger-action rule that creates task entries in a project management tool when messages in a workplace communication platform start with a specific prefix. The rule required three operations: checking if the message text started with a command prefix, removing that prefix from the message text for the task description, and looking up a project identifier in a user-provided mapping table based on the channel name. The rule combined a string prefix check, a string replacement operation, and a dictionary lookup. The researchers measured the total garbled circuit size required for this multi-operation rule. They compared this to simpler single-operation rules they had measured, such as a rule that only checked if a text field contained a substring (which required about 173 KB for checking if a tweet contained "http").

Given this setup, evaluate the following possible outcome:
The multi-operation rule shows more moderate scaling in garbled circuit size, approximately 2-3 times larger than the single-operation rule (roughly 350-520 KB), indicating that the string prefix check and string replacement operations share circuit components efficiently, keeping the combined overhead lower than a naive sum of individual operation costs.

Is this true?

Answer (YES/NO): NO